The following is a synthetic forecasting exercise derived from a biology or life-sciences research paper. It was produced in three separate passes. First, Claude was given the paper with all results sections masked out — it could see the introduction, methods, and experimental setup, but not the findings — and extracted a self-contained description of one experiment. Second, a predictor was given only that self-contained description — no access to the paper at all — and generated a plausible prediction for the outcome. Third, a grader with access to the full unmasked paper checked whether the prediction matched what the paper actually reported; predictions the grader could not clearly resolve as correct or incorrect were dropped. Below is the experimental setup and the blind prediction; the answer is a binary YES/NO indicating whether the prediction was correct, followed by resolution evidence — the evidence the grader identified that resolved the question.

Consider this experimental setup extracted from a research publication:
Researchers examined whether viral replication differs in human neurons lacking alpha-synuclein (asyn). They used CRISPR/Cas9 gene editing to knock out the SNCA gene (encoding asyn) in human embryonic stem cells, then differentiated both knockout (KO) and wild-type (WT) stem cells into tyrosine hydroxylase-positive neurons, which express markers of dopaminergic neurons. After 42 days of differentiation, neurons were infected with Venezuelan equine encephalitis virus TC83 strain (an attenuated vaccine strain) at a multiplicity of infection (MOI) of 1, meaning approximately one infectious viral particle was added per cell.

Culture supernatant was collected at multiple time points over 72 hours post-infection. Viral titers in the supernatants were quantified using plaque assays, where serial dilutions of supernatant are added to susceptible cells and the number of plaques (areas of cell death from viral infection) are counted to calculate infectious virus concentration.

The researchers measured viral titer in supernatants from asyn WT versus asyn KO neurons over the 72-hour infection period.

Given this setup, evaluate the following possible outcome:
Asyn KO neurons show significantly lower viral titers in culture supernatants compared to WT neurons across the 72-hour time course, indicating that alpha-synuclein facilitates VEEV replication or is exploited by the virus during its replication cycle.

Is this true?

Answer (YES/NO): NO